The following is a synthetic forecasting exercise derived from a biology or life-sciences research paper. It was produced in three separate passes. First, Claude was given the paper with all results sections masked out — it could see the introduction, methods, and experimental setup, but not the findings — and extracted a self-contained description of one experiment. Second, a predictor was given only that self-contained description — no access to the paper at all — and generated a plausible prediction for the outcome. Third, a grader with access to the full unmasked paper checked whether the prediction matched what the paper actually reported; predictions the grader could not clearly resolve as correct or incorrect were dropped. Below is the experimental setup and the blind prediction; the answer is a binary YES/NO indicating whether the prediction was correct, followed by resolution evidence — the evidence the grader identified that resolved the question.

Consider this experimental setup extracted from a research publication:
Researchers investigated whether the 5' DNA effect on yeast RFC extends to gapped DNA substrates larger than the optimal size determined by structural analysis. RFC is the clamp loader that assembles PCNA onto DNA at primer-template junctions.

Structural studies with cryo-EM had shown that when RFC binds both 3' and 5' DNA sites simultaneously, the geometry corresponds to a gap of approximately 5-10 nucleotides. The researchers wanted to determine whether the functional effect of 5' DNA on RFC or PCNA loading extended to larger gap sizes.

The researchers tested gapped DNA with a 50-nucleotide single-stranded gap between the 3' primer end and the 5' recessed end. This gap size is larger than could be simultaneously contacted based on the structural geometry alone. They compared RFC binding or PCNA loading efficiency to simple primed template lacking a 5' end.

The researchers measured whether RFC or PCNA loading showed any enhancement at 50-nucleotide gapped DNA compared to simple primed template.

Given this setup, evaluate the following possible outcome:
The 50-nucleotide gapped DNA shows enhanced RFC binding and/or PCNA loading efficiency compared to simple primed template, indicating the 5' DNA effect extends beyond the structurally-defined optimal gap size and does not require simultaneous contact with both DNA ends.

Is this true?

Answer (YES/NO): YES